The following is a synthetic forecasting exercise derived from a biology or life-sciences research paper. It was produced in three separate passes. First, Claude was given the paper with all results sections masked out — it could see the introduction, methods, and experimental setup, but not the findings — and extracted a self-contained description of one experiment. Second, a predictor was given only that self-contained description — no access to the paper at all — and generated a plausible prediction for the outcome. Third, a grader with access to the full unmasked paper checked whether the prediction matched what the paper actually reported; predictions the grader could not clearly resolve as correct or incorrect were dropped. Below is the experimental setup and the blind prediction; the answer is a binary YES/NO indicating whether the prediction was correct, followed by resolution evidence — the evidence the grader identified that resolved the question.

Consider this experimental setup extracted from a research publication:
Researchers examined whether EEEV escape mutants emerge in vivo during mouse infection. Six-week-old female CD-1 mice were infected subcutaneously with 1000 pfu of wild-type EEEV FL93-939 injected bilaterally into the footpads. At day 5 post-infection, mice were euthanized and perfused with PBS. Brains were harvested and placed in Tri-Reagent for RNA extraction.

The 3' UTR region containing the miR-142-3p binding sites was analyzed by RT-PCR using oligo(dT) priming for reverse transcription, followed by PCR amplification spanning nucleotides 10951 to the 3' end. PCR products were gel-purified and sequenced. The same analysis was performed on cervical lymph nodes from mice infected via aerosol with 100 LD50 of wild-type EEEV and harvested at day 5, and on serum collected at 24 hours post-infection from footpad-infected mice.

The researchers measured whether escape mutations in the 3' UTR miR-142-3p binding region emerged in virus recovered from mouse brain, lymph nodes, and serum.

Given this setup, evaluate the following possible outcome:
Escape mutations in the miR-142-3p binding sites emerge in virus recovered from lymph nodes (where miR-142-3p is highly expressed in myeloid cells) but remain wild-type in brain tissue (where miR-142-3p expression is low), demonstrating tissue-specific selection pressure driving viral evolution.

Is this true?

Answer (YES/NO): NO